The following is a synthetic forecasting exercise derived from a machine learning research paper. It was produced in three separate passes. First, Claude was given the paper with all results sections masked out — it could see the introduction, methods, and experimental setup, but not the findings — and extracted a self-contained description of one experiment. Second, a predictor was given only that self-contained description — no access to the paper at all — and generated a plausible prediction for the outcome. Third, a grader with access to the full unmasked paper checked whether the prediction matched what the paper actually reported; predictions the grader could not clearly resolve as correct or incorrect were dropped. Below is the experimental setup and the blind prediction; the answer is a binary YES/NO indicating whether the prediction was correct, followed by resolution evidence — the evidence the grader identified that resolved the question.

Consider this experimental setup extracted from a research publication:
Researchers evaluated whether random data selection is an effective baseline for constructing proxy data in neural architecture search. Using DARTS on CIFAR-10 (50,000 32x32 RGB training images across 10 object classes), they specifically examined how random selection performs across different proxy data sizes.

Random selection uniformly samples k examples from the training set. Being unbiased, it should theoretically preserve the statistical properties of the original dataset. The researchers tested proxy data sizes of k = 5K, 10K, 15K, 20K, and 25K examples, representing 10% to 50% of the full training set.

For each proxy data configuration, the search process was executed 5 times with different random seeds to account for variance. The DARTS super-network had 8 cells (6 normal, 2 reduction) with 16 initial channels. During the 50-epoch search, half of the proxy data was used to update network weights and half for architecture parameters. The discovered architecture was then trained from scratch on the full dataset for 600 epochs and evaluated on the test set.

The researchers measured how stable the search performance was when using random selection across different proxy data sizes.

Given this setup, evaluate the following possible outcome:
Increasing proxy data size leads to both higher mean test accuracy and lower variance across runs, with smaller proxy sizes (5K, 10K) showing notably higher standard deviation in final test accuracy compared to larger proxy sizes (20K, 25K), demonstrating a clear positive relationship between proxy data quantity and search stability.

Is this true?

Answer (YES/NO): NO